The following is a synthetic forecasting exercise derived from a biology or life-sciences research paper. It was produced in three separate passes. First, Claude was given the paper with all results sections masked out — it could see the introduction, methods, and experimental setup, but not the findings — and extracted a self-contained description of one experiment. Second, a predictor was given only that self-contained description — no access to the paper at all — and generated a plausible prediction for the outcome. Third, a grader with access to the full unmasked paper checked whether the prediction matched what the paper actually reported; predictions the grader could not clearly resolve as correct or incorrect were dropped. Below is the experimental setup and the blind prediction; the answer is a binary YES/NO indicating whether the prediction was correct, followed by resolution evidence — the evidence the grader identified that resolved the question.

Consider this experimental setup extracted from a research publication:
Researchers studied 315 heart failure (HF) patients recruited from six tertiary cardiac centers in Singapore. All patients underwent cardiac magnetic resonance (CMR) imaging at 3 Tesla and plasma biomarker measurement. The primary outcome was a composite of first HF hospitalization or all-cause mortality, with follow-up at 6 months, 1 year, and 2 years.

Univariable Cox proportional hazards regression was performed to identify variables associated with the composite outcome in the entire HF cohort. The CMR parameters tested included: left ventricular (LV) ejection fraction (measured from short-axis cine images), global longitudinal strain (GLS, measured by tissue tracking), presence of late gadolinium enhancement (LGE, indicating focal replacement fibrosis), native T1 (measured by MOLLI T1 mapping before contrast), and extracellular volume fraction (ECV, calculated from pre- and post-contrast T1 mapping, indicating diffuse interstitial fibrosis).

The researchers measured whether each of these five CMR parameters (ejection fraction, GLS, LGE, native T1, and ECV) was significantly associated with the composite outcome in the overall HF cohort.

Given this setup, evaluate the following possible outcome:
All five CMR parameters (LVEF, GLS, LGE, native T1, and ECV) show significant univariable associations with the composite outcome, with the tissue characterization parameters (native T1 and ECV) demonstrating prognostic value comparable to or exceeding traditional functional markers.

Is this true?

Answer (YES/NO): NO